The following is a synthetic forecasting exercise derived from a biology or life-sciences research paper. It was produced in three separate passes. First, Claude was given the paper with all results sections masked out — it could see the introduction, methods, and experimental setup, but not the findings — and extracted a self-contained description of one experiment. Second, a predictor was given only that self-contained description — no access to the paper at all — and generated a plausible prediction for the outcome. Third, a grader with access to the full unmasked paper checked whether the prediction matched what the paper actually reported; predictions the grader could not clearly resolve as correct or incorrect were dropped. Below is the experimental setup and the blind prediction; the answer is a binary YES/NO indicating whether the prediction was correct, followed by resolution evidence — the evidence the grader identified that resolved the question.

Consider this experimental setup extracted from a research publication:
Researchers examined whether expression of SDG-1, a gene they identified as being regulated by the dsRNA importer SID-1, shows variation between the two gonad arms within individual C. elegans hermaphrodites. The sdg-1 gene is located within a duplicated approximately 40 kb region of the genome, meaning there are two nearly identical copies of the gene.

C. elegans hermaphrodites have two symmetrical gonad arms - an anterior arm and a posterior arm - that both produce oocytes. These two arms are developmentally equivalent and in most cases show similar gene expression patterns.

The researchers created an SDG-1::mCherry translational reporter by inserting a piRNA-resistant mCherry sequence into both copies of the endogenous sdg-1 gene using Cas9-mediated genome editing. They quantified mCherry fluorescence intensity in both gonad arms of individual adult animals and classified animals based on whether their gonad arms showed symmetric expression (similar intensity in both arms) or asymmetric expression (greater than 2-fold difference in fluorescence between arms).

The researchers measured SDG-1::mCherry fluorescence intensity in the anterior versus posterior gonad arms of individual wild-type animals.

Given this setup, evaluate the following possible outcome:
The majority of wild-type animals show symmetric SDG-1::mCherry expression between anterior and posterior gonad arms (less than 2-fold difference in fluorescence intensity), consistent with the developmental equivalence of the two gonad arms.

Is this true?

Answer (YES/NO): YES